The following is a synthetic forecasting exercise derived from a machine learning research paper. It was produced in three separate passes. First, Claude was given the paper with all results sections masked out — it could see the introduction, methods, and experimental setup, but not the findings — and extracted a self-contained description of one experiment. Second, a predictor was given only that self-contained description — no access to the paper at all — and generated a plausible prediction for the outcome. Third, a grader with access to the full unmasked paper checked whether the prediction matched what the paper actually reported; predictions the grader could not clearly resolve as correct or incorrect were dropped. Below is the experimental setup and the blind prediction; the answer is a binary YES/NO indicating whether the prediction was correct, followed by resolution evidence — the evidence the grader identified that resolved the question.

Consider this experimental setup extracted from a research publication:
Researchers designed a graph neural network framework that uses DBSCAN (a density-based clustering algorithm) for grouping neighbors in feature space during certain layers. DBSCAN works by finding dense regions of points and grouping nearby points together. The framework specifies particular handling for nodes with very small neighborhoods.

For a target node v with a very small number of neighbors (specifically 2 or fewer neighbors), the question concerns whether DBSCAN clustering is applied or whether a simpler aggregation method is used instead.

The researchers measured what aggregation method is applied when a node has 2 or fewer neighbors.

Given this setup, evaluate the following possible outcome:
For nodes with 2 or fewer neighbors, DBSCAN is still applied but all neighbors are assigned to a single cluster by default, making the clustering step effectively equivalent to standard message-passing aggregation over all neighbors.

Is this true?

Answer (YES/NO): NO